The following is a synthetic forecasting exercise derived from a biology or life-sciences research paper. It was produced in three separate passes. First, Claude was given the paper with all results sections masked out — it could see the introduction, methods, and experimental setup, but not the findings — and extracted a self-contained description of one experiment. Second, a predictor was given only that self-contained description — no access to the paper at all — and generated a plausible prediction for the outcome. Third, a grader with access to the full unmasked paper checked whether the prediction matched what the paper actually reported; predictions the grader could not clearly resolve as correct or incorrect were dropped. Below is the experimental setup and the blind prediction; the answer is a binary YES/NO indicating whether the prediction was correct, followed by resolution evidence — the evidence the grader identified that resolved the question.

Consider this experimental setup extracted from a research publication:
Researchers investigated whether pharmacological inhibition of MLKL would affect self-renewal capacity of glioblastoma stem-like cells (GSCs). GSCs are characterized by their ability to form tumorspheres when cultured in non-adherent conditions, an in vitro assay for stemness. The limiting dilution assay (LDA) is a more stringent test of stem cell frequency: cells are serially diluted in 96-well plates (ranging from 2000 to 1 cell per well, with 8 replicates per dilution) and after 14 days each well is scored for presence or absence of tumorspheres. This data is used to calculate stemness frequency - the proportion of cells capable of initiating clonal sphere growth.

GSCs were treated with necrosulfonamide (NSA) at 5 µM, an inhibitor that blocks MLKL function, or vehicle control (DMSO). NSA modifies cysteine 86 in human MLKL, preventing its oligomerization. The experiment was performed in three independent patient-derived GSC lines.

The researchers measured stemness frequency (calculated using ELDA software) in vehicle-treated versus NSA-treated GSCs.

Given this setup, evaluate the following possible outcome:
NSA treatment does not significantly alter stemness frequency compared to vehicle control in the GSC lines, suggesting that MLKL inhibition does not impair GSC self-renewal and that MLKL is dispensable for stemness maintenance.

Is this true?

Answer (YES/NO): NO